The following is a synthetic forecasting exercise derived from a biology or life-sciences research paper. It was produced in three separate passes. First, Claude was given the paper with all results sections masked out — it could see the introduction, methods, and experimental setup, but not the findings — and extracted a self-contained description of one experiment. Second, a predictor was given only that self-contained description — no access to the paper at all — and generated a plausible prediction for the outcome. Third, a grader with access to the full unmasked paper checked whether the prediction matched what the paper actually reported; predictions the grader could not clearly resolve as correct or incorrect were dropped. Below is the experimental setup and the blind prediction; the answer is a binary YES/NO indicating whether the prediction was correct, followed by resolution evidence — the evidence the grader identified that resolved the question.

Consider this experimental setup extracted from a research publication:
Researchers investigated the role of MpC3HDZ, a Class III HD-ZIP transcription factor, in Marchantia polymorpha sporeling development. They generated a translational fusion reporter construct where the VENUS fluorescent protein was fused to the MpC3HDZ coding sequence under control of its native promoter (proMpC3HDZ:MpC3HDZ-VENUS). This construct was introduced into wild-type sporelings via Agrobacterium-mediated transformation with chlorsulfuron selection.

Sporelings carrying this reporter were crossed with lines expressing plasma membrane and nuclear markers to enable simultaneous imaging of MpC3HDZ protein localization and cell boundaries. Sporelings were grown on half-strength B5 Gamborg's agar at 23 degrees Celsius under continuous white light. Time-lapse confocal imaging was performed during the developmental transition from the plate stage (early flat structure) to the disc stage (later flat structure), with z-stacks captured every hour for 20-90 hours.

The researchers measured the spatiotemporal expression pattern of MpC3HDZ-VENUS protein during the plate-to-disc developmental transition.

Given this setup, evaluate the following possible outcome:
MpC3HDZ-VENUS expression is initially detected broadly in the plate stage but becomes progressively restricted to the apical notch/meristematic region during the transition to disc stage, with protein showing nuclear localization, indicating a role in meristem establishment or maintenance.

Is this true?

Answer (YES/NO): NO